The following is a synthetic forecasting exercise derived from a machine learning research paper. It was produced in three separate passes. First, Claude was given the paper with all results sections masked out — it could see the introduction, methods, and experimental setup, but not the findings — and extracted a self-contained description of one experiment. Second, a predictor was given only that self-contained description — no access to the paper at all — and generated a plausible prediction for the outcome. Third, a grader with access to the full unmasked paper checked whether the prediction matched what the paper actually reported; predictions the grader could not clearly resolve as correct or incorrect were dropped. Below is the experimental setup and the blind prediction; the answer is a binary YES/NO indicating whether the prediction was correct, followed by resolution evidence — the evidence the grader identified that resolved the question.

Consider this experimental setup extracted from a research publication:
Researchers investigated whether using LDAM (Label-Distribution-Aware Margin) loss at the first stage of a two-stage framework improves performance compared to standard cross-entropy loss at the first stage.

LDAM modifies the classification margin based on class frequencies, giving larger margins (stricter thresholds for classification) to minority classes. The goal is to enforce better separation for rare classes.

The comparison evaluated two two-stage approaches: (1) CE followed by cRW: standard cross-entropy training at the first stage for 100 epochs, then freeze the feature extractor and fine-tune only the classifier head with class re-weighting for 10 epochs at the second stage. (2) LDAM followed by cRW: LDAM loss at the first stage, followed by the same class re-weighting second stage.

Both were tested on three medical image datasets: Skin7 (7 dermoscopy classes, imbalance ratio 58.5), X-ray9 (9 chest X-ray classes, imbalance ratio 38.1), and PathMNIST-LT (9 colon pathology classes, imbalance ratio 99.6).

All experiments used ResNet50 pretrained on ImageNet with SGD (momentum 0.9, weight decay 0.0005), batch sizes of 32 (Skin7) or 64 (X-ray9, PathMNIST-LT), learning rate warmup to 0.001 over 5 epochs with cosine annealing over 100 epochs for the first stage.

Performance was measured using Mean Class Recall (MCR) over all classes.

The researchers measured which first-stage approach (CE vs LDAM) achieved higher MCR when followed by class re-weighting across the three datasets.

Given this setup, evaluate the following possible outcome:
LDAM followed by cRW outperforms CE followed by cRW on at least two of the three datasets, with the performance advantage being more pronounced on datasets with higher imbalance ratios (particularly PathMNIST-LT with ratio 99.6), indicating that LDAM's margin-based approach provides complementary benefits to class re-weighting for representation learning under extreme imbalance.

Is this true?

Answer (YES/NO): NO